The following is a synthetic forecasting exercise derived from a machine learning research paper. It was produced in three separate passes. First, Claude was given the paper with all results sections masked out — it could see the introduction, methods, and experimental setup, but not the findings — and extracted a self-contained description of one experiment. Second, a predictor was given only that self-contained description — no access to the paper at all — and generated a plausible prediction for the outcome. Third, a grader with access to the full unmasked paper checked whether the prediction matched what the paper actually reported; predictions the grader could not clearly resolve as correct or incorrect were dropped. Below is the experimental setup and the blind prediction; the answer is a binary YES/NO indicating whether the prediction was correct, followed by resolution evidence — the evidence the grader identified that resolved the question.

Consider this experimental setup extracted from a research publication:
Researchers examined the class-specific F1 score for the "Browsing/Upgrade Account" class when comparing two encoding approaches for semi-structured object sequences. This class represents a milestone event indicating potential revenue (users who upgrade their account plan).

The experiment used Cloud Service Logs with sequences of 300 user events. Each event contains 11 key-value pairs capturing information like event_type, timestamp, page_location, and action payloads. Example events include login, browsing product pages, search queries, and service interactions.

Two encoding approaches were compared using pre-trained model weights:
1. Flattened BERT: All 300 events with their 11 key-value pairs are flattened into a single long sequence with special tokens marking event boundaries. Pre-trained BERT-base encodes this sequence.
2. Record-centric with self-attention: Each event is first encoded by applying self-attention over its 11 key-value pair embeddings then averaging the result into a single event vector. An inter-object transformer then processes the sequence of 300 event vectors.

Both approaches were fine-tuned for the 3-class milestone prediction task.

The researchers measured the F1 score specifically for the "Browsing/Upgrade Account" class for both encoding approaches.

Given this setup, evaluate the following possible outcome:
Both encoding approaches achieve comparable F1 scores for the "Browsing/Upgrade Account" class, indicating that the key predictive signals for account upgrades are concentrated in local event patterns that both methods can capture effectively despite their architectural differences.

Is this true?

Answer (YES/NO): NO